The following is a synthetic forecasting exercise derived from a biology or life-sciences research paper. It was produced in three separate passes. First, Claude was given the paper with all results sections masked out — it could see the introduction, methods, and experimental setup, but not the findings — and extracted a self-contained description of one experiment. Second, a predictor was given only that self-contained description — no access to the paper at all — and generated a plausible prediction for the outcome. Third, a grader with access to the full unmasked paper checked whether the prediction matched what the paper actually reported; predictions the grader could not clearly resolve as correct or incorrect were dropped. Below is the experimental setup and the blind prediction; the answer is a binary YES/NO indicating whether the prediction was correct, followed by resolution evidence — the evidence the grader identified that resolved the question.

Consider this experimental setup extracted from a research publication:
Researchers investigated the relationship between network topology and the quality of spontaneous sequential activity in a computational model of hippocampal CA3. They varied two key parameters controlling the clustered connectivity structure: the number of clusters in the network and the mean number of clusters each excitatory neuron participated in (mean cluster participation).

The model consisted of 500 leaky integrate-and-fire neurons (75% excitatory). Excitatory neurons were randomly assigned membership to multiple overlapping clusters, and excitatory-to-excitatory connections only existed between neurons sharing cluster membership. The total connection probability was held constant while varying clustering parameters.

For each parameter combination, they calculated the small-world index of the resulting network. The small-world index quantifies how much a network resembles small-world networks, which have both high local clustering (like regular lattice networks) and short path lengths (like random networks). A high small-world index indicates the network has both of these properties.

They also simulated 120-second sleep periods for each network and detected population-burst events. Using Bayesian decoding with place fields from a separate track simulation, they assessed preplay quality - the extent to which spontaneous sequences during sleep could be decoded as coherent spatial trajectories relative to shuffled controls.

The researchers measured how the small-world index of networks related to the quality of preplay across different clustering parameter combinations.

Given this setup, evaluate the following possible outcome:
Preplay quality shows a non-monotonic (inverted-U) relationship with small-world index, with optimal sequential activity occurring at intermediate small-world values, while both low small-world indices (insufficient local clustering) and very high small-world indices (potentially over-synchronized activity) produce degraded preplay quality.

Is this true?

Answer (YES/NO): NO